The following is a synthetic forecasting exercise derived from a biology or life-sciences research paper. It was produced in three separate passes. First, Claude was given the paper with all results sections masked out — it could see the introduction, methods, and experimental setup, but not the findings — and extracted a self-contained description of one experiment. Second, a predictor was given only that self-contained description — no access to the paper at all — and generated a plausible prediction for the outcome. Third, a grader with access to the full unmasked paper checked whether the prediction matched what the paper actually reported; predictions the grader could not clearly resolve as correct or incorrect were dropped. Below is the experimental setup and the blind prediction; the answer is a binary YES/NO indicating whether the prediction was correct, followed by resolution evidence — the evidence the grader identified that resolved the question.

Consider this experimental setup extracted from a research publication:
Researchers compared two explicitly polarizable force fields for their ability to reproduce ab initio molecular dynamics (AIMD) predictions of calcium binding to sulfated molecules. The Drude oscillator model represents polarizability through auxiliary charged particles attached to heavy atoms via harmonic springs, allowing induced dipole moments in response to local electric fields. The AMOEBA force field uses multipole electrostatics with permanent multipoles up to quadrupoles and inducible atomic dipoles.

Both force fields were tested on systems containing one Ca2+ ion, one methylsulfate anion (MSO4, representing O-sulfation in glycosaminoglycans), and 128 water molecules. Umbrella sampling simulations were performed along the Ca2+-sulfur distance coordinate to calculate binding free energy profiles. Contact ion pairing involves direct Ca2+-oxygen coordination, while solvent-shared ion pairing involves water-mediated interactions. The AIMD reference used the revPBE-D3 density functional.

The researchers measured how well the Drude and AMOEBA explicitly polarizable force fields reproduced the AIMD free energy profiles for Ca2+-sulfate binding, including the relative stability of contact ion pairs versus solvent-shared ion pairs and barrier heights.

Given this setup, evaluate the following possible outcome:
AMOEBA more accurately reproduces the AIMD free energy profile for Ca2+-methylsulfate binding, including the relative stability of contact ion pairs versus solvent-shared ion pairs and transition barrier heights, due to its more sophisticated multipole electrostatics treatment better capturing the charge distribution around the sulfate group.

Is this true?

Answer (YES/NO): NO